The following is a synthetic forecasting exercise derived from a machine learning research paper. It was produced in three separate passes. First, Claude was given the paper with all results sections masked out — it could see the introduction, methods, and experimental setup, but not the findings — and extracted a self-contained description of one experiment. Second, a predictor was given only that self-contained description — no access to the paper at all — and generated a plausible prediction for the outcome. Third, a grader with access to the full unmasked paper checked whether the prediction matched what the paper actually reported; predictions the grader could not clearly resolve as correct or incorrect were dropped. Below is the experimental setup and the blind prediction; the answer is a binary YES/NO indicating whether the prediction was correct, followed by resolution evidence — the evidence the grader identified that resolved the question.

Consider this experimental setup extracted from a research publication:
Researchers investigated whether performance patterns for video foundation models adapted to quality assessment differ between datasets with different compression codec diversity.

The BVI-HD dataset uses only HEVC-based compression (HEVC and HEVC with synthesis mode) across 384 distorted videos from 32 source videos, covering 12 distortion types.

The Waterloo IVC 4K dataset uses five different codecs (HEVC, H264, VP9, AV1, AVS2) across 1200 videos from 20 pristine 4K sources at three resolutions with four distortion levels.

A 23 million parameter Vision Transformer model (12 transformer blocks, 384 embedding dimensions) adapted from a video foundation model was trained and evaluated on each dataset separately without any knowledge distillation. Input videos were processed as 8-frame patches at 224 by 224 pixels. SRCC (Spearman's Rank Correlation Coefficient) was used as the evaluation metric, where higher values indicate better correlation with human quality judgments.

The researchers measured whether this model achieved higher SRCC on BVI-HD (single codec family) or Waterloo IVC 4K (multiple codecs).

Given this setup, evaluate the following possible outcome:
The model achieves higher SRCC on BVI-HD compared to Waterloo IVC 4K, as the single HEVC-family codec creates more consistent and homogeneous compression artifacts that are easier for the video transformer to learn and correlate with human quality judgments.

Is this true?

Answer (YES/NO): NO